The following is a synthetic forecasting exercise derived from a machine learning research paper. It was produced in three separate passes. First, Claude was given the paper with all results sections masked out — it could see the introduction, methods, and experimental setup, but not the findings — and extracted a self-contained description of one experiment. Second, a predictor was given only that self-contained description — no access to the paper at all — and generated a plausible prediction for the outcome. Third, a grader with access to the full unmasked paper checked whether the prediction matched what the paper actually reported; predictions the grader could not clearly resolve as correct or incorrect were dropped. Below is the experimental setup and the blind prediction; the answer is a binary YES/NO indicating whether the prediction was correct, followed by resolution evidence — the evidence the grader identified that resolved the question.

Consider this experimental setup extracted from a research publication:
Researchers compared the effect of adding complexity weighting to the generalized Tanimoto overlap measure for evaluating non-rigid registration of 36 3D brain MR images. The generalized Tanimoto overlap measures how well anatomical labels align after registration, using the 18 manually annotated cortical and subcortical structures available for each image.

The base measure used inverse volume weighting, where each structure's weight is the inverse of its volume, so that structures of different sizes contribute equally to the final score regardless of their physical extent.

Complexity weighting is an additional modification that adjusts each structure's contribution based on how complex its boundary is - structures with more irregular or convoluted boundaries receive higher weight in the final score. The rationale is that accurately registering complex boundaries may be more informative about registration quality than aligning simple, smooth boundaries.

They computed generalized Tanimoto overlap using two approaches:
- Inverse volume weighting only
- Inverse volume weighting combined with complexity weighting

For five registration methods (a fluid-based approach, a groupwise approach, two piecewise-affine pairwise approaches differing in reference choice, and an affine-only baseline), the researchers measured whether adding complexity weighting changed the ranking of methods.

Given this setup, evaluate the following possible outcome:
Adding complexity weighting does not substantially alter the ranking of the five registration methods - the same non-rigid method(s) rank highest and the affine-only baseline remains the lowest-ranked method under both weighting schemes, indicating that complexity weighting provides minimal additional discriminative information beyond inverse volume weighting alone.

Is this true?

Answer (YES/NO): NO